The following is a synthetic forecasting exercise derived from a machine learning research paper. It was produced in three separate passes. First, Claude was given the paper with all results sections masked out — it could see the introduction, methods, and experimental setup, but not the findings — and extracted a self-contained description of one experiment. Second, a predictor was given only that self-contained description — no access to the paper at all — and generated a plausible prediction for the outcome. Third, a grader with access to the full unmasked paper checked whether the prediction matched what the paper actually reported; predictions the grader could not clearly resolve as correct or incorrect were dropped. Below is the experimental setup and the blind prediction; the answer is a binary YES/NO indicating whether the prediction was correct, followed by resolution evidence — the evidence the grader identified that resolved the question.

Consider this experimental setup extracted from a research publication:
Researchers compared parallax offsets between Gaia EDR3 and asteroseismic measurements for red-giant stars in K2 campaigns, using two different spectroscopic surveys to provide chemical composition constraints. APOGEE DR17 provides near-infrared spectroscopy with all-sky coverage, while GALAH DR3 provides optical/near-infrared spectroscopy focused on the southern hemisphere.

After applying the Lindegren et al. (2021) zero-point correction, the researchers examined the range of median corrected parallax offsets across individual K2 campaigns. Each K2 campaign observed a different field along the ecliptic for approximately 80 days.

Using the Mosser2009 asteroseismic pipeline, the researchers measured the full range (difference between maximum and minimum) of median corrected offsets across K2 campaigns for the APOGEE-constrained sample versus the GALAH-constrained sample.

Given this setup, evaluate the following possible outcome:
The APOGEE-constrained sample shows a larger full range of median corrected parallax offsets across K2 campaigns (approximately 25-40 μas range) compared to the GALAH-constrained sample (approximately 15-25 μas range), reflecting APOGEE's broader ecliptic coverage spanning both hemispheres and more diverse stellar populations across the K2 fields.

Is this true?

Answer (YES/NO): NO